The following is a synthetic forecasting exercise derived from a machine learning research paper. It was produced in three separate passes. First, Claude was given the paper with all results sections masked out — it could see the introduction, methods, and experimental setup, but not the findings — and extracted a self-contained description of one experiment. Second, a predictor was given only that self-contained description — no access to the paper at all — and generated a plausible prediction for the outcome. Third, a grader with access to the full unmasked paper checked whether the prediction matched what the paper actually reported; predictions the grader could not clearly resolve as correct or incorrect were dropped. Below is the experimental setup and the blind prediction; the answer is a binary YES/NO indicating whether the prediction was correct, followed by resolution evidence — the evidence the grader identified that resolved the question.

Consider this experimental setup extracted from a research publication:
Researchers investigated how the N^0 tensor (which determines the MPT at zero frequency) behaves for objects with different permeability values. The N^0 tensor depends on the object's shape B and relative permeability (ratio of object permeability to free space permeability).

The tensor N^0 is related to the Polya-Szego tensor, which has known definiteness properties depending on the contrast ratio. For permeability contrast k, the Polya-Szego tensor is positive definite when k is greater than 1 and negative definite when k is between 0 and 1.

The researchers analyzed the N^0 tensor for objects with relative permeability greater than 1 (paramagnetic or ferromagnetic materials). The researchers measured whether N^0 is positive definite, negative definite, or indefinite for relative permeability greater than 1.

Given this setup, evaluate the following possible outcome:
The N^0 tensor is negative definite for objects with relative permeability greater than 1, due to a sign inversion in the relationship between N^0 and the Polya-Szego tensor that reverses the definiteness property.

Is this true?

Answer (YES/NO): NO